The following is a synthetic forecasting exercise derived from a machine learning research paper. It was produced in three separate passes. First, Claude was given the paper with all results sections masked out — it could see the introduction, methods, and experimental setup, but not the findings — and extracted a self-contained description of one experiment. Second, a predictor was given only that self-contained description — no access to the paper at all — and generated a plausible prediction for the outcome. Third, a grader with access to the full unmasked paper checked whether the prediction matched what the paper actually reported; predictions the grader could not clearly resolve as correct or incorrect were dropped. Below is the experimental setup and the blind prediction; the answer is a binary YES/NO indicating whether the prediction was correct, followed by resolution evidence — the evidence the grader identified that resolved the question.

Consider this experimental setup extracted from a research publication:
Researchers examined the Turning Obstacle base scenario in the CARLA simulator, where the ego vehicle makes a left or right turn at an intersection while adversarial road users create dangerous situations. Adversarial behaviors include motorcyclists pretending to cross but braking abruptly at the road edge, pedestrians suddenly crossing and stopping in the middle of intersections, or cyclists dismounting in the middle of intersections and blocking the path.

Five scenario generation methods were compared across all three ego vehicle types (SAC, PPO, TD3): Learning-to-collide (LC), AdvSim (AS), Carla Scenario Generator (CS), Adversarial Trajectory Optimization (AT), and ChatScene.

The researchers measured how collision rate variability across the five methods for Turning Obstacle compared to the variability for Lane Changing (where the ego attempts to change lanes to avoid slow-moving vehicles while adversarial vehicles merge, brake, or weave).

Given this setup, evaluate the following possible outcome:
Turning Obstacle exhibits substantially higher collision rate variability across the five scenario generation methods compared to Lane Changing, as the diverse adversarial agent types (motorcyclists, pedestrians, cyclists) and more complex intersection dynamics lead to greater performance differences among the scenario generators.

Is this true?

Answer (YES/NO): YES